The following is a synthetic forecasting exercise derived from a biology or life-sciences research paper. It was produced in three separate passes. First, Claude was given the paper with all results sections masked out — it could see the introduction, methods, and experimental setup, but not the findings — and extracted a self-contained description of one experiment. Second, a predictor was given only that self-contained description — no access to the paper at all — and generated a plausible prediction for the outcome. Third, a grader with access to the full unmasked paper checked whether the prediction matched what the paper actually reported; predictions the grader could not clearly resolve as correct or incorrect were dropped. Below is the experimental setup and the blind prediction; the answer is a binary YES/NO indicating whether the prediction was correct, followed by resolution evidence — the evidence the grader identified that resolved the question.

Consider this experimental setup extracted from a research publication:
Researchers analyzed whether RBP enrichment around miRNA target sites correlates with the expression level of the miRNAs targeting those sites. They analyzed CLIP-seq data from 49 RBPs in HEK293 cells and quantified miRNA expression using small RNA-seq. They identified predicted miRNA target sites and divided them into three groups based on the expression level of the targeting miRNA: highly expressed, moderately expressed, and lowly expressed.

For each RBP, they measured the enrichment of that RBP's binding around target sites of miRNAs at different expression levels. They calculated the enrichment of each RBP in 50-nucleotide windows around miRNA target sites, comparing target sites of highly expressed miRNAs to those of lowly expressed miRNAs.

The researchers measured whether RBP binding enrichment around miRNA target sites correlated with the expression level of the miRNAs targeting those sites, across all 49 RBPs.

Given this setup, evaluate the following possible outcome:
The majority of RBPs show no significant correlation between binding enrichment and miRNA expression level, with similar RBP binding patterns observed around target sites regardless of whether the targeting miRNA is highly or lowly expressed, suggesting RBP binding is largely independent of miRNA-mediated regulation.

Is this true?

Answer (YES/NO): YES